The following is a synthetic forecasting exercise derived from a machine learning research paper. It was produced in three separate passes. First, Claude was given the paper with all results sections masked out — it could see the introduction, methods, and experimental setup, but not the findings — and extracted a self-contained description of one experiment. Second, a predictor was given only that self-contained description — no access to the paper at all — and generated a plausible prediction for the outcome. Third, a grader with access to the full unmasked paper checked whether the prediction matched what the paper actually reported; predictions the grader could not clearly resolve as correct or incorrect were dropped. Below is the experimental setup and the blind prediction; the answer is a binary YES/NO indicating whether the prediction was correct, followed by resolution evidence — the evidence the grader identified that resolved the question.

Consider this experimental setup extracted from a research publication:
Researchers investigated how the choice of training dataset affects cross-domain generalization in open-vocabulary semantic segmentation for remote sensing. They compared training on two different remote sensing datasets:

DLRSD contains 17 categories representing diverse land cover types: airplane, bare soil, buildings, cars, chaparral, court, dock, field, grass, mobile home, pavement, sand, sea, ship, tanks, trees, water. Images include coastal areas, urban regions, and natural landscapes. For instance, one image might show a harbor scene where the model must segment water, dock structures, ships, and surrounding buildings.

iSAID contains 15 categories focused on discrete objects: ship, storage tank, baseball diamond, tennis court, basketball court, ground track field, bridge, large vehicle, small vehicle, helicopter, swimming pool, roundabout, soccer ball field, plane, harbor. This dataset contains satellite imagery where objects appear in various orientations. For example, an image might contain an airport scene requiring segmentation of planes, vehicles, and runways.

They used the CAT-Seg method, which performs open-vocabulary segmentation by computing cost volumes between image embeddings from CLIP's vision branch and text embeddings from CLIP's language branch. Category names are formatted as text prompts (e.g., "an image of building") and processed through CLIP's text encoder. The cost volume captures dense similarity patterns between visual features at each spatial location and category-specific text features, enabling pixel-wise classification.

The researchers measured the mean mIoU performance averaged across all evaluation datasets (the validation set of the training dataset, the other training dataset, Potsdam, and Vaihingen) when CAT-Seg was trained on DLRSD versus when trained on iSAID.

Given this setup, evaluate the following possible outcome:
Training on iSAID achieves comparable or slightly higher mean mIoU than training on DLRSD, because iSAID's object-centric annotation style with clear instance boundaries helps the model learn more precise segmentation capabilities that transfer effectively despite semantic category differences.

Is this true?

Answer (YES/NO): NO